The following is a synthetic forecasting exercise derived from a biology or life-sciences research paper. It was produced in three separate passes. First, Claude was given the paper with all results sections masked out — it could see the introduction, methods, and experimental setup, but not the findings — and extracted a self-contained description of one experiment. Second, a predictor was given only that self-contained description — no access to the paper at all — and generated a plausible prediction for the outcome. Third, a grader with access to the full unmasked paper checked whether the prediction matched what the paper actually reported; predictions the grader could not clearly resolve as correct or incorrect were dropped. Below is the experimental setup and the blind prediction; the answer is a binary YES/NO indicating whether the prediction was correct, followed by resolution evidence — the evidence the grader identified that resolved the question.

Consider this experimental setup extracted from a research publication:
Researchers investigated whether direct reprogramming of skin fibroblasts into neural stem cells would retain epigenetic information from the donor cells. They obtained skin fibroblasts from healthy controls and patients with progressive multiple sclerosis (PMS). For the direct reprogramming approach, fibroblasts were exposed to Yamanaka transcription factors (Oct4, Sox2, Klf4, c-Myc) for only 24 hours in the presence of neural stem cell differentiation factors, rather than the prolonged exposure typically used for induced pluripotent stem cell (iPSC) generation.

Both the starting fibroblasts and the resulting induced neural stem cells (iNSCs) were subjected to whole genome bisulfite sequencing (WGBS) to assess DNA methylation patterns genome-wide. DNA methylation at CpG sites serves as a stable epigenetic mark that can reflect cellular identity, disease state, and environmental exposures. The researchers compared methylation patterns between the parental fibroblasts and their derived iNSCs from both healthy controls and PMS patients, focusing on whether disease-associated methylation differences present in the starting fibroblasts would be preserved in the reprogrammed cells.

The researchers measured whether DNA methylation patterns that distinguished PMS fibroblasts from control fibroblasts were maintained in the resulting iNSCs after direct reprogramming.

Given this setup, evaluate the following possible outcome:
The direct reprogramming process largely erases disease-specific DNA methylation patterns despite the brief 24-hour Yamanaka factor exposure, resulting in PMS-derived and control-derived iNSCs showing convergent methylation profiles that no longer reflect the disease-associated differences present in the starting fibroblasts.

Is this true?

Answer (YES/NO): NO